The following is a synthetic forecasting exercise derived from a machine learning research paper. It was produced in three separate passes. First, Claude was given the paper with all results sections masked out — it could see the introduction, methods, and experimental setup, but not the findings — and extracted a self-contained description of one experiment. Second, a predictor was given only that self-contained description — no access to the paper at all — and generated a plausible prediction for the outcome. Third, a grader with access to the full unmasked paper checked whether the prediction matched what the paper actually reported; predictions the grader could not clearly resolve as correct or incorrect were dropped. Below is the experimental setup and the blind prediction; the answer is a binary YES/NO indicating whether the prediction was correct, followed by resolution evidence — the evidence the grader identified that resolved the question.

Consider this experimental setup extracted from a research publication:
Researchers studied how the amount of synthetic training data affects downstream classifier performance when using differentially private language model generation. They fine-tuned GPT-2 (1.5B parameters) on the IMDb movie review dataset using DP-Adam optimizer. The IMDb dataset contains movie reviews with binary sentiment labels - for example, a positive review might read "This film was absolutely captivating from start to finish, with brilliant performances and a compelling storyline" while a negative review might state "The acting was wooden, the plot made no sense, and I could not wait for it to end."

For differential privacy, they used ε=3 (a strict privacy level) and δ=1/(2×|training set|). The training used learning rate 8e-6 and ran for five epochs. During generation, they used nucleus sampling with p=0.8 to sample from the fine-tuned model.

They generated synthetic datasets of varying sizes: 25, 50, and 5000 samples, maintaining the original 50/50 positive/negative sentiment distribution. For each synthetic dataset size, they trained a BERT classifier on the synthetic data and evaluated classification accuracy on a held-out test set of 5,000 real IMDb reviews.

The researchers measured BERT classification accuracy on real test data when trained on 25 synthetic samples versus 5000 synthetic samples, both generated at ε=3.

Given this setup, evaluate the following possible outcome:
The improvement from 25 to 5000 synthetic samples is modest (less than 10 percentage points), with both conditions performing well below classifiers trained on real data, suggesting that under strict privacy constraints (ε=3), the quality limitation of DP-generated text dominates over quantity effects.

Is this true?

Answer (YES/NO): NO